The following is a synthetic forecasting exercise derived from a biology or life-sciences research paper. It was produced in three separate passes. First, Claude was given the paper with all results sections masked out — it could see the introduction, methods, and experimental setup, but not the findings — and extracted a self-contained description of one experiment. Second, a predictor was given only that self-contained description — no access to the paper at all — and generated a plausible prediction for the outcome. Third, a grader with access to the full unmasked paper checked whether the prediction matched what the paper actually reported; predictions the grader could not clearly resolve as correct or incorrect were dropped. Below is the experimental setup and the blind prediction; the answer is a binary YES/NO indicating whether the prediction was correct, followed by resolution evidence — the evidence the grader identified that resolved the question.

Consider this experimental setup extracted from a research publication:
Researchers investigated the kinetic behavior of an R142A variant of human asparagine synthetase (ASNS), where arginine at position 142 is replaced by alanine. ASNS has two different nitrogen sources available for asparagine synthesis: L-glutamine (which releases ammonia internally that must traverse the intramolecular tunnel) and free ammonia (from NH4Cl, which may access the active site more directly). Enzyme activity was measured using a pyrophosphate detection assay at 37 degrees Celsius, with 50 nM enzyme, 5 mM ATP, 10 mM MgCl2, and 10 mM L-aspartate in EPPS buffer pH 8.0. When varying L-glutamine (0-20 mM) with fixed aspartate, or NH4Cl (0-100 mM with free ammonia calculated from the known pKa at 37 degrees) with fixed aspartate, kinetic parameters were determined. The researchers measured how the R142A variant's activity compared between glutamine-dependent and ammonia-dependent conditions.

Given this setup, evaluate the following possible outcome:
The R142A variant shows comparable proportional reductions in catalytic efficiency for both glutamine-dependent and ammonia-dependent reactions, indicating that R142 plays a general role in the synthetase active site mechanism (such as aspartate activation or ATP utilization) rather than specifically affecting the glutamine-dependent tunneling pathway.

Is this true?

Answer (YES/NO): NO